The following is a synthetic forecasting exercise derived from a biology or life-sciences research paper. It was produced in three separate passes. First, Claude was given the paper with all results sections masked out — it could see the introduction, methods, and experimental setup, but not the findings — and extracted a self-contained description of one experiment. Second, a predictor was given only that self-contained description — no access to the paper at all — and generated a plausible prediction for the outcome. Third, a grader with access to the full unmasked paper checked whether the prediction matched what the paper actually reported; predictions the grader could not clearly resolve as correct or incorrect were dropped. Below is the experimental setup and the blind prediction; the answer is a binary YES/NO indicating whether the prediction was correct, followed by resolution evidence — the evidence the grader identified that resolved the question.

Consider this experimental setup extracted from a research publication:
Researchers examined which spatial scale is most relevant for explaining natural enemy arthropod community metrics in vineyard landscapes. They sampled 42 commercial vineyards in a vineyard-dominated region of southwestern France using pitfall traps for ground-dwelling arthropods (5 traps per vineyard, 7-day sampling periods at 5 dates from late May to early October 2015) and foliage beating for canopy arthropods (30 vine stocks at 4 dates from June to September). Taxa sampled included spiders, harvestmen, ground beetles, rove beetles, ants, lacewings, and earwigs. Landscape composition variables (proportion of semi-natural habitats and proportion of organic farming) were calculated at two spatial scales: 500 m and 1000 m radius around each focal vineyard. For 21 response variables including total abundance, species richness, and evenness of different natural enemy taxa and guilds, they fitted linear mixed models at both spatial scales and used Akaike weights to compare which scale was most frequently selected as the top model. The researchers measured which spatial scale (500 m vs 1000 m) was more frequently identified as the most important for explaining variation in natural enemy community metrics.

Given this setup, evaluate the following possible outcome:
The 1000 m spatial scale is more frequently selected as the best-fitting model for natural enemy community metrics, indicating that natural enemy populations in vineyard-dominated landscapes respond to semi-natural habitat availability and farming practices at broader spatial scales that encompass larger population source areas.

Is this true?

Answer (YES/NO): YES